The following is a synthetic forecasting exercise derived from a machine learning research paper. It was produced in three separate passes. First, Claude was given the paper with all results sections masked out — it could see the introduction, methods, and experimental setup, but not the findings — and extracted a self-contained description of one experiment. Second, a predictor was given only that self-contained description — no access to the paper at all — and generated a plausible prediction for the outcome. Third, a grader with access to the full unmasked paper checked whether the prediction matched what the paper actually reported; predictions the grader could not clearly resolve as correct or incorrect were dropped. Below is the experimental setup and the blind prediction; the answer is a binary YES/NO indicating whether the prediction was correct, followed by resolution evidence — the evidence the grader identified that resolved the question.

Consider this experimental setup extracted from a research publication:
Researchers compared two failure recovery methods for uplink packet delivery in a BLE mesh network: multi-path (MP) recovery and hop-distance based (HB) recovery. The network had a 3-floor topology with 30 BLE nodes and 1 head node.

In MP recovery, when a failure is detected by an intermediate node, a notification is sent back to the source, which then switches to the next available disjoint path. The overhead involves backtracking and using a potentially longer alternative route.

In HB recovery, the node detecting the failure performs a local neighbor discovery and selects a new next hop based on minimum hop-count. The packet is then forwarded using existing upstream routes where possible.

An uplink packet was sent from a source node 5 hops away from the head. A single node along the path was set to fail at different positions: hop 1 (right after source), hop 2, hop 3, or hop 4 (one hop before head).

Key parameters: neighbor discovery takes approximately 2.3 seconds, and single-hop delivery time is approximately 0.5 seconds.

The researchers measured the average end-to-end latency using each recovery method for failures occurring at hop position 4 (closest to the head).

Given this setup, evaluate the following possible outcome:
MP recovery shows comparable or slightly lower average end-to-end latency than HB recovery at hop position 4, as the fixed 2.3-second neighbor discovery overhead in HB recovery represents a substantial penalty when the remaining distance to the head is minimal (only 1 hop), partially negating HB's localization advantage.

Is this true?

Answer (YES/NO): NO